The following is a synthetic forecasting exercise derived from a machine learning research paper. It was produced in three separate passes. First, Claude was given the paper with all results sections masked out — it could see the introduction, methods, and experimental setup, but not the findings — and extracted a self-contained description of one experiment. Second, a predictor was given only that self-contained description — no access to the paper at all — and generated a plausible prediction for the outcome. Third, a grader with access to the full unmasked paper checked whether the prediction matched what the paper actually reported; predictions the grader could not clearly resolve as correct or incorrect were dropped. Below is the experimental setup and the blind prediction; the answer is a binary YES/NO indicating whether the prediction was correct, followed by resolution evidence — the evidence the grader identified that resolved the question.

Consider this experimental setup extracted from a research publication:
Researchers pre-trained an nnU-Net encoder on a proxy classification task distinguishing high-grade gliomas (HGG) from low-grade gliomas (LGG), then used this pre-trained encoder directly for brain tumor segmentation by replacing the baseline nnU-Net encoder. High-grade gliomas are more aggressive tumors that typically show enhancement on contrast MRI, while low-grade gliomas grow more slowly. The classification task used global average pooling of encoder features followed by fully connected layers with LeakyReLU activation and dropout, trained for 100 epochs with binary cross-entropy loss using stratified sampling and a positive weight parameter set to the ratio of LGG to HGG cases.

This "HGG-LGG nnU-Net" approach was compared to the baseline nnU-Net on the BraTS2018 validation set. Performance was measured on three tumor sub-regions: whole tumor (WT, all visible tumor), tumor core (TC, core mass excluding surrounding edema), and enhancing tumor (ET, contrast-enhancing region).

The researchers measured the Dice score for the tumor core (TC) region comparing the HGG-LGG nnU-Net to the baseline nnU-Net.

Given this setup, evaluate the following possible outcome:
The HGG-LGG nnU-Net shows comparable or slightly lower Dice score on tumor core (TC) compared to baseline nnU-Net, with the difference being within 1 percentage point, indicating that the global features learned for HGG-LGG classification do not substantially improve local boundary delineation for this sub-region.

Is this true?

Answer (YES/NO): YES